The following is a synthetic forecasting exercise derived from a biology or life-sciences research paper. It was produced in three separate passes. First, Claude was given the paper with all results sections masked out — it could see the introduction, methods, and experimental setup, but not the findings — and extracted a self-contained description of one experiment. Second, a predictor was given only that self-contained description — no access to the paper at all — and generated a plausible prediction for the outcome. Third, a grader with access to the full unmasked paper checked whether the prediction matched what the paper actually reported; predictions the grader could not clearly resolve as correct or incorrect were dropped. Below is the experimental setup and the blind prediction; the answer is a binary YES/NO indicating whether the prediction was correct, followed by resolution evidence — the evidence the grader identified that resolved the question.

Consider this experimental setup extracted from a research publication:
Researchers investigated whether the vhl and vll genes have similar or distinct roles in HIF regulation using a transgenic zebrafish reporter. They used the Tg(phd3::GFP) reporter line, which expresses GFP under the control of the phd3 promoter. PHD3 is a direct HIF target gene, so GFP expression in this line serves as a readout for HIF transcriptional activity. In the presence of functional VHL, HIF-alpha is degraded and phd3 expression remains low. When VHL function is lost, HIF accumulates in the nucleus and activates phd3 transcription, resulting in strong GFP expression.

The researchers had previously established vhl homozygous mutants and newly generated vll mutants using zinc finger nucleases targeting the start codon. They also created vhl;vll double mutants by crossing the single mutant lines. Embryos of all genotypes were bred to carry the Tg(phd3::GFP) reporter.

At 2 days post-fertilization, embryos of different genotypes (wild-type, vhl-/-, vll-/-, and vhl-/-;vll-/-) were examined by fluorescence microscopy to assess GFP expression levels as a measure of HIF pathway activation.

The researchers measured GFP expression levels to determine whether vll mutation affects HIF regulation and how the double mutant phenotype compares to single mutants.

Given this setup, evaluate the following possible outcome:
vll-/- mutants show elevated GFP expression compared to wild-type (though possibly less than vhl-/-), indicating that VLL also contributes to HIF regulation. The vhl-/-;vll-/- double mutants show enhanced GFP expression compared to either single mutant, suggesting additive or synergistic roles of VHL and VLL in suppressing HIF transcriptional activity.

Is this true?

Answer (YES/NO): NO